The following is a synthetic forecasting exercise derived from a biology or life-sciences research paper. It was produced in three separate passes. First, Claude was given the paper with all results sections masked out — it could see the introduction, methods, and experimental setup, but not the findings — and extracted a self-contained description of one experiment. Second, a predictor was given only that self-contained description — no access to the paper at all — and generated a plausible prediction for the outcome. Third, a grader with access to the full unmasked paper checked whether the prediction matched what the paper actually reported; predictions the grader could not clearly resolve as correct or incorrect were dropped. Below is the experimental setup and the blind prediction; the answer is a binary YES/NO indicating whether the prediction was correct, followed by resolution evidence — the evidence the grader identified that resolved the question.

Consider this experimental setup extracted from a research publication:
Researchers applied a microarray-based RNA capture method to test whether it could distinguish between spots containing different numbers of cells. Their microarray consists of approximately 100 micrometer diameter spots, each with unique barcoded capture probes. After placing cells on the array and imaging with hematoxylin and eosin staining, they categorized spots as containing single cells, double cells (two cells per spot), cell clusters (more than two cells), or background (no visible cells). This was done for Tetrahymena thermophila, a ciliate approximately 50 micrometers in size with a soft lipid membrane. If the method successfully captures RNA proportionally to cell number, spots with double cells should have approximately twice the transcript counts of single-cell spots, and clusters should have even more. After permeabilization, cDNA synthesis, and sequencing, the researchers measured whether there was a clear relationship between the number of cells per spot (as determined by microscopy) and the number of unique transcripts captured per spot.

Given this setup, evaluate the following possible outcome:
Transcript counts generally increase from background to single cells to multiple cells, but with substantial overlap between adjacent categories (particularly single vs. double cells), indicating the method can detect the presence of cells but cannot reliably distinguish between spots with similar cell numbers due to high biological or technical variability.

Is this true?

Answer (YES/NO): NO